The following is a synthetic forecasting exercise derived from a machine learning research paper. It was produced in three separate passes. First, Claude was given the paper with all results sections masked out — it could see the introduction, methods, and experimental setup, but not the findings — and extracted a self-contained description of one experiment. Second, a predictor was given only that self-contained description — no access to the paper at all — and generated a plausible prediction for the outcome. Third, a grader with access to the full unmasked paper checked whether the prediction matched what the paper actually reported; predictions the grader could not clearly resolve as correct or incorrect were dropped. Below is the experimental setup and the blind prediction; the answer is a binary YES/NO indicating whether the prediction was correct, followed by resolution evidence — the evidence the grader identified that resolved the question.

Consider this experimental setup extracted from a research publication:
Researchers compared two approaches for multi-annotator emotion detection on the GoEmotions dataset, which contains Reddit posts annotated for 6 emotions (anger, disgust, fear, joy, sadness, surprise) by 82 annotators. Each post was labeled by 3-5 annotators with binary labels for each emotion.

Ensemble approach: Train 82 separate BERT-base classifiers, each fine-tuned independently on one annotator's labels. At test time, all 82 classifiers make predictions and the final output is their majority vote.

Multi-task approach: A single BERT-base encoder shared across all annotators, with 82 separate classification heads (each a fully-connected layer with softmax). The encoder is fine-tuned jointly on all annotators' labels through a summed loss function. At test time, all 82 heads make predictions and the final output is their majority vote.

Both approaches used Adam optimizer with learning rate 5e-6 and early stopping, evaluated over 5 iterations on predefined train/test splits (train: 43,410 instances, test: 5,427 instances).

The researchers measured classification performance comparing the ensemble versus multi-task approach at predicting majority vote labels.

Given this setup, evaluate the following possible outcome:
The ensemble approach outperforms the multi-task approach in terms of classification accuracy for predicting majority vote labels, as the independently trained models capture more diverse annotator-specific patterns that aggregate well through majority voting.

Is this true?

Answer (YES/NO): NO